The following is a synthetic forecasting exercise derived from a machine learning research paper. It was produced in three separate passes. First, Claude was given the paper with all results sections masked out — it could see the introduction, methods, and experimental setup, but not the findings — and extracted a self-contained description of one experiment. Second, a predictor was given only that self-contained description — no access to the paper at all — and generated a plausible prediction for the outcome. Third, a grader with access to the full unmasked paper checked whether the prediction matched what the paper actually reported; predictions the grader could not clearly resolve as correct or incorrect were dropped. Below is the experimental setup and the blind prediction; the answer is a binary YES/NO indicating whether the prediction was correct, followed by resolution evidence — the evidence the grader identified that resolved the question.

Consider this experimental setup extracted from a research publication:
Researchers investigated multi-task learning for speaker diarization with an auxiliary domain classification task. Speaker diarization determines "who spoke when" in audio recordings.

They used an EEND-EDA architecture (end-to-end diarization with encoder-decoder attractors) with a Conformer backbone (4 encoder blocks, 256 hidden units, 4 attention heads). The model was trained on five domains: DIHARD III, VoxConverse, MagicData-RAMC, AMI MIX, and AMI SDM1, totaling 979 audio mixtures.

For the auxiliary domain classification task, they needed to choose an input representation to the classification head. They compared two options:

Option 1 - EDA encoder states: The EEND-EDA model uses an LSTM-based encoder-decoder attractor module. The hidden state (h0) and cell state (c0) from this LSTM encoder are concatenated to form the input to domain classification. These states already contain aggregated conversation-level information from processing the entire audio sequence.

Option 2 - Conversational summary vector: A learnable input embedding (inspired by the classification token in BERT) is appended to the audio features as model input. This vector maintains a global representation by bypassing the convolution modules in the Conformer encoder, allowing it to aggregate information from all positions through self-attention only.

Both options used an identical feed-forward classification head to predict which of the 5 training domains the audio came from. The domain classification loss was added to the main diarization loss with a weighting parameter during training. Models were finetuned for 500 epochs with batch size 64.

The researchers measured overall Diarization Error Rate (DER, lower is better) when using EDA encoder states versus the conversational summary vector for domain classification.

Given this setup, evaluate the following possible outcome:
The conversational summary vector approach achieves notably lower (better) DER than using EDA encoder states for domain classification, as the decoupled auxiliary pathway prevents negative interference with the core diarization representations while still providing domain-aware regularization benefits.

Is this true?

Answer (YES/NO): YES